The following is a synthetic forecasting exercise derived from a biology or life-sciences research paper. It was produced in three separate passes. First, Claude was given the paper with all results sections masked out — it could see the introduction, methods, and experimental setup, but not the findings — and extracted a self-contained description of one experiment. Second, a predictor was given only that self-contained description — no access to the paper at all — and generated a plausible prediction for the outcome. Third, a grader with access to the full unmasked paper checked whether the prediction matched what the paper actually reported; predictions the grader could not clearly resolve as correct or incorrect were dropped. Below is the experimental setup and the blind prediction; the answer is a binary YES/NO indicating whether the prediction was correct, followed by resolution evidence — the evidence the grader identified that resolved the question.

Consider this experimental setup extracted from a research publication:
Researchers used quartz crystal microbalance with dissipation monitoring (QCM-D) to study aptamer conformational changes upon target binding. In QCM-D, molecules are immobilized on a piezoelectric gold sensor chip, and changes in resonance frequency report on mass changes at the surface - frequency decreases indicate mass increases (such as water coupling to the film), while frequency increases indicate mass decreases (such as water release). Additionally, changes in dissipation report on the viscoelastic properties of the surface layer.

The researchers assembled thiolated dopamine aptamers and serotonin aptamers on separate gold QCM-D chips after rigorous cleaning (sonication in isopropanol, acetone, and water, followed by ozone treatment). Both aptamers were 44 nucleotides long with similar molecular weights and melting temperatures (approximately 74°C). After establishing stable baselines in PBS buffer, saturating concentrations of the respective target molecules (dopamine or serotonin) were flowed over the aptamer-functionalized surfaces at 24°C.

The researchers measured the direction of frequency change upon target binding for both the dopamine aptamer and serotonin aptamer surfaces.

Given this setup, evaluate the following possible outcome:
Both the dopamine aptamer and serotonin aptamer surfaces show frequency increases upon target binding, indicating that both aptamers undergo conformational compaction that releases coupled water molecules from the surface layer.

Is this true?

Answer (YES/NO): NO